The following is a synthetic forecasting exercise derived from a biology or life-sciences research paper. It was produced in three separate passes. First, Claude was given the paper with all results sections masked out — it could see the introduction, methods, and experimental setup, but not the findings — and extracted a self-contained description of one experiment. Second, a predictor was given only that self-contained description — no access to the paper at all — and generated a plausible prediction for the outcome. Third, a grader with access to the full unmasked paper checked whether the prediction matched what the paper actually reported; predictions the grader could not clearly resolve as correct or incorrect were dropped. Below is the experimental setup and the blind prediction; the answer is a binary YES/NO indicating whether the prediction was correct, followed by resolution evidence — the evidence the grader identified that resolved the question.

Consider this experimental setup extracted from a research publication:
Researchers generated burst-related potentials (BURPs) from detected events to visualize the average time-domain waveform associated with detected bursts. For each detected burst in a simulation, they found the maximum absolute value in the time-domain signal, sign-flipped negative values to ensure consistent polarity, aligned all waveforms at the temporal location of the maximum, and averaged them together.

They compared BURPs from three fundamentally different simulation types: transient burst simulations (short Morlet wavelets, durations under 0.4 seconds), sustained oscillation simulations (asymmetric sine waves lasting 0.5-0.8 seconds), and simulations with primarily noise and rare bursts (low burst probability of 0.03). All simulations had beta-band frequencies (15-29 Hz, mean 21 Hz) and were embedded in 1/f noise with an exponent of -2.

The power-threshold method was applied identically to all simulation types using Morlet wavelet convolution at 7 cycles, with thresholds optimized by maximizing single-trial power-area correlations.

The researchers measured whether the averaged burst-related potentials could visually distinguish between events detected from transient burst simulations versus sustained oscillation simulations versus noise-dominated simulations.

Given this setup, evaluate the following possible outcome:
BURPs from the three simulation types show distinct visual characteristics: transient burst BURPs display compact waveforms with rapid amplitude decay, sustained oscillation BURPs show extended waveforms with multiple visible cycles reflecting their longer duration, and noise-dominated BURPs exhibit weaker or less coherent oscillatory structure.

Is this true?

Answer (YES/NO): NO